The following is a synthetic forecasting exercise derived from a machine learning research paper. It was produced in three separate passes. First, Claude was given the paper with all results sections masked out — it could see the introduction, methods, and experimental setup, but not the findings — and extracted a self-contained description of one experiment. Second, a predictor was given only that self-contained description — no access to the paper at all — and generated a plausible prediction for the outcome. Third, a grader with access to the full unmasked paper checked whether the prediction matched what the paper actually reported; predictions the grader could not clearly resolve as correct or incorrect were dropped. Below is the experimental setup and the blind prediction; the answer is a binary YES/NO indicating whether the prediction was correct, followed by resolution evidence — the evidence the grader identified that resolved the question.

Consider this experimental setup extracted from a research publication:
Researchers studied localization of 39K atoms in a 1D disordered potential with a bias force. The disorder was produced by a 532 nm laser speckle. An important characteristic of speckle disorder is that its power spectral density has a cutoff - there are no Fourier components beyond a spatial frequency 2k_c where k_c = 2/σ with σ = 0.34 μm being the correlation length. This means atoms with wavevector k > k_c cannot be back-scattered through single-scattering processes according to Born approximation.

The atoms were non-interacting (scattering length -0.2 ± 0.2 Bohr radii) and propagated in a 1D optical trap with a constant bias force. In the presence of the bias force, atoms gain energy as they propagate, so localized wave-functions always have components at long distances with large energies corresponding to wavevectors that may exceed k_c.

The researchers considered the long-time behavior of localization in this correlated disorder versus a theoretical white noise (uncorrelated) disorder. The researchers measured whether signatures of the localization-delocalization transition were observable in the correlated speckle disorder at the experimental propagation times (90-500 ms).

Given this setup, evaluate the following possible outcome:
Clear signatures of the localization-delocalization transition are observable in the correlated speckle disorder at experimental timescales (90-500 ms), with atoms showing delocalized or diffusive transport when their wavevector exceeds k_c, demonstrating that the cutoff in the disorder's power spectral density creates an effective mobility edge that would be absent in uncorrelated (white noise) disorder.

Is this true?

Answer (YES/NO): NO